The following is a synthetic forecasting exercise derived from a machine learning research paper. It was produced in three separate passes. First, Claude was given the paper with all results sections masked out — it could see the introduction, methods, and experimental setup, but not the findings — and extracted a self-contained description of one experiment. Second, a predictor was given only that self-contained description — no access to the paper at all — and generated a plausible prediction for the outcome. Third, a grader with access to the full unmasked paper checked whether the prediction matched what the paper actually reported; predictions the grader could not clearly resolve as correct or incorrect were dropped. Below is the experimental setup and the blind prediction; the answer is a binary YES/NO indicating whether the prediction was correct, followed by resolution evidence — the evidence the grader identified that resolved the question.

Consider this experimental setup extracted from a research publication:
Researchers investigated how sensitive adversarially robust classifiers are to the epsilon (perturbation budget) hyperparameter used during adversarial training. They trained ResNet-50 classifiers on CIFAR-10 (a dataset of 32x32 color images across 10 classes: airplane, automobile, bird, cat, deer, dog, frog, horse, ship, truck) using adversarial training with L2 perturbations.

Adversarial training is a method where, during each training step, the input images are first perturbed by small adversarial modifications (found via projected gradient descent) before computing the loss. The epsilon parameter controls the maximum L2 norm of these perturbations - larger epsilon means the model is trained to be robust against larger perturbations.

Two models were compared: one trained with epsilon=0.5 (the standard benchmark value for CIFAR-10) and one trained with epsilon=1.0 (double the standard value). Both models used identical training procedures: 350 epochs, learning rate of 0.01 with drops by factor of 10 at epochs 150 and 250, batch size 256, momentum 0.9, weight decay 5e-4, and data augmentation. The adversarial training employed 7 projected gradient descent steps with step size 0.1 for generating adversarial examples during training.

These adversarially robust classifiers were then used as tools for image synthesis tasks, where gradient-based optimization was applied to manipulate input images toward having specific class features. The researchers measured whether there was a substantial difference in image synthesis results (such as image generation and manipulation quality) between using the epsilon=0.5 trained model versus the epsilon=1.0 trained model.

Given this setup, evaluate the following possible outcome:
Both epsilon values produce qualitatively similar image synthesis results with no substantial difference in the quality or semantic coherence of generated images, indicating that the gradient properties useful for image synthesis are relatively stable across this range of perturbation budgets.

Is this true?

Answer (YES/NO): YES